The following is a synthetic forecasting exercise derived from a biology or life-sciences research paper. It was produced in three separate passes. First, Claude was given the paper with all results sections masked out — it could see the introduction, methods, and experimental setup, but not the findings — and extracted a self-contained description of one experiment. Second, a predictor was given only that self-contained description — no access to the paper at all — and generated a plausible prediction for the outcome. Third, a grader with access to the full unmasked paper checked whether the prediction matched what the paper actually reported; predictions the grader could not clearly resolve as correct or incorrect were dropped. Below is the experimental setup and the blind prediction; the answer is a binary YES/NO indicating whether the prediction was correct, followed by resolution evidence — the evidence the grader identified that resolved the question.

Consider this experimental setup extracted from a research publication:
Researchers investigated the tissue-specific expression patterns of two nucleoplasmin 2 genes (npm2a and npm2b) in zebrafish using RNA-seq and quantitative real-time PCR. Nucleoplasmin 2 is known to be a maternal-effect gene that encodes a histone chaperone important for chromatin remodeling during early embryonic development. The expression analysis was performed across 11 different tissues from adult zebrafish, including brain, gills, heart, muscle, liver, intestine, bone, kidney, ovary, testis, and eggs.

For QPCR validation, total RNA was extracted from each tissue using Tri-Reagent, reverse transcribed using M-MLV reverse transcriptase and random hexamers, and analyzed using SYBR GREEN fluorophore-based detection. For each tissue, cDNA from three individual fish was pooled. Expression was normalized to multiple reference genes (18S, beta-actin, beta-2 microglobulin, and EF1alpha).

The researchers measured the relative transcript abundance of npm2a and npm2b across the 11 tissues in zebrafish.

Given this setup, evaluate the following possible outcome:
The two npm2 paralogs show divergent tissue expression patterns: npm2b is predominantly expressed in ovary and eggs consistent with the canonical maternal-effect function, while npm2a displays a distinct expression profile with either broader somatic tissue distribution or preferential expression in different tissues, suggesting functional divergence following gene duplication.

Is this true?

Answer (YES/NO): NO